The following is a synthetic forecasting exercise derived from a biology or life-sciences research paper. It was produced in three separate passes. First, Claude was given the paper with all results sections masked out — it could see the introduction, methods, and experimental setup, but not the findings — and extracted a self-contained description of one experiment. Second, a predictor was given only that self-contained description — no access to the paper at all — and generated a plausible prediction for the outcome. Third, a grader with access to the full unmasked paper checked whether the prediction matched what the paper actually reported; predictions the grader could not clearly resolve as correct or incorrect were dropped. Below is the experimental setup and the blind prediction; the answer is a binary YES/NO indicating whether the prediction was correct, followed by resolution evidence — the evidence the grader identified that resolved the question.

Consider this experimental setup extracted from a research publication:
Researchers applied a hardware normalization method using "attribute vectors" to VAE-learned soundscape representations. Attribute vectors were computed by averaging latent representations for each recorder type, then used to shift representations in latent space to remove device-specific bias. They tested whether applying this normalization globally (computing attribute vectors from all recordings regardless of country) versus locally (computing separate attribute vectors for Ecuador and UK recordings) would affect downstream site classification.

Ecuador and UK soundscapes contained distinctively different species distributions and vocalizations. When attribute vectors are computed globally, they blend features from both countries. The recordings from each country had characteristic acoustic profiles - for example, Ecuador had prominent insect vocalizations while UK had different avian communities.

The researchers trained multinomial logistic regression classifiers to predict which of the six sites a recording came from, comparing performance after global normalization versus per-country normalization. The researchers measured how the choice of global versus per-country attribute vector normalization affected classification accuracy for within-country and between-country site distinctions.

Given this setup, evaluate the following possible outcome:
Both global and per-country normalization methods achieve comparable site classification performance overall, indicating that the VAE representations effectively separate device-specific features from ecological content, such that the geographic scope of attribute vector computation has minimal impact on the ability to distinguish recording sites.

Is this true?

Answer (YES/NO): NO